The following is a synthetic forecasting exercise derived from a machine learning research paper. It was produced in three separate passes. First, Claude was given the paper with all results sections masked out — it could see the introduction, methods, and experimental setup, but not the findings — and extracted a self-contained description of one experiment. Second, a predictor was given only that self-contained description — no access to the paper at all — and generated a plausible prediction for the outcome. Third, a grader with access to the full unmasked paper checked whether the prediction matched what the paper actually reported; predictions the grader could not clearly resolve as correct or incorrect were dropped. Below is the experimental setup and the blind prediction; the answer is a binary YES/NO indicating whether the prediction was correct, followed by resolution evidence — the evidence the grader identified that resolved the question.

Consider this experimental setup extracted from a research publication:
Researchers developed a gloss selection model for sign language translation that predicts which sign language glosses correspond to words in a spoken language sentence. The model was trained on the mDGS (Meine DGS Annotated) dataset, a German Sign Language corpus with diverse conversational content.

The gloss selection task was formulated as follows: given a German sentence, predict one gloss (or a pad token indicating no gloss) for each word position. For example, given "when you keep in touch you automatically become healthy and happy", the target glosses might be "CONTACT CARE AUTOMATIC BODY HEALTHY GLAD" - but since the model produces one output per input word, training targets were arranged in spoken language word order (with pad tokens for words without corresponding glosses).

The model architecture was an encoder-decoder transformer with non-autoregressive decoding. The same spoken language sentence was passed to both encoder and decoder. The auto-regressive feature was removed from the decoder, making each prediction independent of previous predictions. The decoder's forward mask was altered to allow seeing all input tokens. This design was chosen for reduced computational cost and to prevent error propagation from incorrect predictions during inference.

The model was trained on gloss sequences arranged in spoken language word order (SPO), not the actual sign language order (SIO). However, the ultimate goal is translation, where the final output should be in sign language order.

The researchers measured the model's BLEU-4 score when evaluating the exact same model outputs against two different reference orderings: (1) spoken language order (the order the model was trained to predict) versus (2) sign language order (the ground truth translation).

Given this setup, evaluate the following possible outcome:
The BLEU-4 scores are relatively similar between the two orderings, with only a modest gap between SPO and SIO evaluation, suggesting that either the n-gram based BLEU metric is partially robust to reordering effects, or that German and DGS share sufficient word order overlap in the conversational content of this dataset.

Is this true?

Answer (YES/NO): YES